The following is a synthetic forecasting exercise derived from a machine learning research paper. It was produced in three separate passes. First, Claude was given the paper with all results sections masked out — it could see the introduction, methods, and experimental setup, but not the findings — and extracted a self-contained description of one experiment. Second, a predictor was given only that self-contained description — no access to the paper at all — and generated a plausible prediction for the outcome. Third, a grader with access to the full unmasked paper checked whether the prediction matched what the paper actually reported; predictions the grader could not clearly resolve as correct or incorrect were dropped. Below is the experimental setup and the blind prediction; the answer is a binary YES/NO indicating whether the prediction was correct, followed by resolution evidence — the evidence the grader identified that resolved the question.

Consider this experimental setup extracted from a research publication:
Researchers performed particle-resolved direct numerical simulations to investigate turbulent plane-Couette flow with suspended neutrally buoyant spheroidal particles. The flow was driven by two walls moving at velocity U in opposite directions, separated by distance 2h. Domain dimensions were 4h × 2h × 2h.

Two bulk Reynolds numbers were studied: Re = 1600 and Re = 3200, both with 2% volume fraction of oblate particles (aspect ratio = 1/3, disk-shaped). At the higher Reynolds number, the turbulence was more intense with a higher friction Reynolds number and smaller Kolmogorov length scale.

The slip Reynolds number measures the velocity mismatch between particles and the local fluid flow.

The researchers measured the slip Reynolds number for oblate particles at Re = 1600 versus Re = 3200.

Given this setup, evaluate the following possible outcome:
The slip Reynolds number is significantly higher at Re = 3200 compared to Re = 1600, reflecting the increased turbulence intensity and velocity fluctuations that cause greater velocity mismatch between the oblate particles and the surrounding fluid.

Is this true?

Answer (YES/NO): NO